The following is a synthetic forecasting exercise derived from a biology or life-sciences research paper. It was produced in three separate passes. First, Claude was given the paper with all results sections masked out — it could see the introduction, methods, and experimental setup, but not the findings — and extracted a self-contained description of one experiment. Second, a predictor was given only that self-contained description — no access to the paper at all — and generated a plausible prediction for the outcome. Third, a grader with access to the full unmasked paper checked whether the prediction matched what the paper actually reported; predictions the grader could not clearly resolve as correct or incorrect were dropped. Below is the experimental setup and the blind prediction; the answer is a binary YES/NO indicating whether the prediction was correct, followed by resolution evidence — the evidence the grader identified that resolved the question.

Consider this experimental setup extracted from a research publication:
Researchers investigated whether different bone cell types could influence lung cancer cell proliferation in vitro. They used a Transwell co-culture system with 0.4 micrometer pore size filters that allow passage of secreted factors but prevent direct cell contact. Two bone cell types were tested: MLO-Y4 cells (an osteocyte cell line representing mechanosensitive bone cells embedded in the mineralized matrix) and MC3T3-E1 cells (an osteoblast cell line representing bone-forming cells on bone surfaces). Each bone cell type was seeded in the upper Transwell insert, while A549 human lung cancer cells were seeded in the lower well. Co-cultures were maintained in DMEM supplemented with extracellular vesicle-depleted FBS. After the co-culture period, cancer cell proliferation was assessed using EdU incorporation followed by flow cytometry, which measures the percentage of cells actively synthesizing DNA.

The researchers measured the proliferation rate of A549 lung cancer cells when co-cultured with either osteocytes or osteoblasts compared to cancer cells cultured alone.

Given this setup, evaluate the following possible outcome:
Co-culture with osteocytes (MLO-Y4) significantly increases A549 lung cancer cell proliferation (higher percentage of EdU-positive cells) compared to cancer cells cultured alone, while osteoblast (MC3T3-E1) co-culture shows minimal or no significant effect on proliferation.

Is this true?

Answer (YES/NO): NO